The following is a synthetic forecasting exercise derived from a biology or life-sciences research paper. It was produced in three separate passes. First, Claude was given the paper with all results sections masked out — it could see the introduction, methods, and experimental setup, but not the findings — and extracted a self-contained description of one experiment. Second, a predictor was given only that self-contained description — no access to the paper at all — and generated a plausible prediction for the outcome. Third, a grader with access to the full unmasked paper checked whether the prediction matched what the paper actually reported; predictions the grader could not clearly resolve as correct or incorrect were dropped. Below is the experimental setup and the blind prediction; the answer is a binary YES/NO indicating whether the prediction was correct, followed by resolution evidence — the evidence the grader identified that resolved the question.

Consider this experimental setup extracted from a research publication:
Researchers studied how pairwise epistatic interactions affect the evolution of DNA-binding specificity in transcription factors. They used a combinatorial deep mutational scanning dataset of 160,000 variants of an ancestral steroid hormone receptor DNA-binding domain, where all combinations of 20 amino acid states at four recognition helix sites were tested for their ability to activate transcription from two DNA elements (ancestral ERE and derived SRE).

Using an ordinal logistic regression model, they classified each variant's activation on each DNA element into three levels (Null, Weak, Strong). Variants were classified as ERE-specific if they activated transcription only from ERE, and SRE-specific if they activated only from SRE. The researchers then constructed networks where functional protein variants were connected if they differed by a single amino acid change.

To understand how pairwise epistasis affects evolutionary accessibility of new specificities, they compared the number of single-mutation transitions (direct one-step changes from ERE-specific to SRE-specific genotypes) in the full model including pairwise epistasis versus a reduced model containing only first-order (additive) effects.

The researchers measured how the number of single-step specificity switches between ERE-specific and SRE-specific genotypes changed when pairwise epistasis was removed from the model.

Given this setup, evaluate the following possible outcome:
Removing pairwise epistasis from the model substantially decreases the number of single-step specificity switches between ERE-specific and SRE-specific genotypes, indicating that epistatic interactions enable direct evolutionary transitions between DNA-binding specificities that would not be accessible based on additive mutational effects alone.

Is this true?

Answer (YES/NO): YES